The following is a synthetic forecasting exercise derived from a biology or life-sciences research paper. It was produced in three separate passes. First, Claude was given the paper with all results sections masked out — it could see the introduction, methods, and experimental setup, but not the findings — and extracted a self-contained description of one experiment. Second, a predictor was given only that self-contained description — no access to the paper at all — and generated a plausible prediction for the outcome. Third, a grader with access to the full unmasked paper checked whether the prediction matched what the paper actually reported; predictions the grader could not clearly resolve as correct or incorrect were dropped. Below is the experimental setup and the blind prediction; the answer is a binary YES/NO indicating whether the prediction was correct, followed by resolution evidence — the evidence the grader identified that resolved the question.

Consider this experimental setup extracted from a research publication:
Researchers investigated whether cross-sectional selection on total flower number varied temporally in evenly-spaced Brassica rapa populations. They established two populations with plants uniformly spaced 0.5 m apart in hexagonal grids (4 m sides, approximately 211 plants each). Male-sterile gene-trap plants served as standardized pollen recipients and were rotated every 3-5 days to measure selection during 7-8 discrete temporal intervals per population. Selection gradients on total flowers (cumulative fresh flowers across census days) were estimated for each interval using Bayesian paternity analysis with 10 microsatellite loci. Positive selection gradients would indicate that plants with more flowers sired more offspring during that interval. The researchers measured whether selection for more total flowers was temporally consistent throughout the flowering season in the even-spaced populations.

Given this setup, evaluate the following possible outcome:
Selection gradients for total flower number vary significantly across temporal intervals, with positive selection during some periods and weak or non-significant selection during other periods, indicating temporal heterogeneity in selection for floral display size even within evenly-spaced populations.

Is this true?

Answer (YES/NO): NO